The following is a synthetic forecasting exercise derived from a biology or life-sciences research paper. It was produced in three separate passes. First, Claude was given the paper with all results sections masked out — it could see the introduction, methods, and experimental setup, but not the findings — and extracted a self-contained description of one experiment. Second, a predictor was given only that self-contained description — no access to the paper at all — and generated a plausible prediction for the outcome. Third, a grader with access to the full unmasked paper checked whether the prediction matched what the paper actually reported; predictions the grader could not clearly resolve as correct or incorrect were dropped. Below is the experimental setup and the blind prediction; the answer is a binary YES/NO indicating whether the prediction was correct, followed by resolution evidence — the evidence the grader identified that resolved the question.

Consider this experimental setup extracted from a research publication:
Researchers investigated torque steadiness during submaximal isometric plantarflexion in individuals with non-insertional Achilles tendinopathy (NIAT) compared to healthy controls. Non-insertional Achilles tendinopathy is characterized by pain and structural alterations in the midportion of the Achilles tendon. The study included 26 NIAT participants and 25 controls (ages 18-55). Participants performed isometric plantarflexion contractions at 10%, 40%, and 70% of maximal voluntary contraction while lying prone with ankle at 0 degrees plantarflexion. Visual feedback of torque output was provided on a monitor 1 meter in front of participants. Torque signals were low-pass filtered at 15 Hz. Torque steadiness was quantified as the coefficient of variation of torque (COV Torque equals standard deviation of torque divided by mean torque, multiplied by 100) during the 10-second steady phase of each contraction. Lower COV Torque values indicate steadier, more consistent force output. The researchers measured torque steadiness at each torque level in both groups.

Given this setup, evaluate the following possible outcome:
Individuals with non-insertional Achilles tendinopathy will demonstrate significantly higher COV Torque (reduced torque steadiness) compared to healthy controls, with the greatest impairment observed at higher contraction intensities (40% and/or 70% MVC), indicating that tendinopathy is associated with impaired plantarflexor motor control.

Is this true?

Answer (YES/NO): NO